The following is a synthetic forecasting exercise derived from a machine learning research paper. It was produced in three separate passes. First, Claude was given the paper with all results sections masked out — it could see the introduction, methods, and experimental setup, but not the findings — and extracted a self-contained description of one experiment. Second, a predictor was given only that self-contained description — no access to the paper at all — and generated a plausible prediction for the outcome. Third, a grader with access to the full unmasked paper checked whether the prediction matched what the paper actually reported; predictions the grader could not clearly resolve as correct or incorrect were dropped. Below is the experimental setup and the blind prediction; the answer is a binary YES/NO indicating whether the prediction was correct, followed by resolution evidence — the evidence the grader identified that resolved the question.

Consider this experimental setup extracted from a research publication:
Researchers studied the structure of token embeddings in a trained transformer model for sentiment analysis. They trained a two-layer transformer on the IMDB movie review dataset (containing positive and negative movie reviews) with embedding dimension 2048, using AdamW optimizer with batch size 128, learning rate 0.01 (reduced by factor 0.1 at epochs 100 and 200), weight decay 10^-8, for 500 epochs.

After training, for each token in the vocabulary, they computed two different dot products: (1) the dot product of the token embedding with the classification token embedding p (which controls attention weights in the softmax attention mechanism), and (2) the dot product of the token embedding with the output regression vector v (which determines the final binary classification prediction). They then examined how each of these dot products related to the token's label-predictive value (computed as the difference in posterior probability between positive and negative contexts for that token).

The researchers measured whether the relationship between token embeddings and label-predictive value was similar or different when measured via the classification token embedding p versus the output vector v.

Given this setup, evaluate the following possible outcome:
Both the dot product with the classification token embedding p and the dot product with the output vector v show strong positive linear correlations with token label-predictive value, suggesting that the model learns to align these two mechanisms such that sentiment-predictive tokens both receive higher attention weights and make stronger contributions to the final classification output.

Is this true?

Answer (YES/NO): NO